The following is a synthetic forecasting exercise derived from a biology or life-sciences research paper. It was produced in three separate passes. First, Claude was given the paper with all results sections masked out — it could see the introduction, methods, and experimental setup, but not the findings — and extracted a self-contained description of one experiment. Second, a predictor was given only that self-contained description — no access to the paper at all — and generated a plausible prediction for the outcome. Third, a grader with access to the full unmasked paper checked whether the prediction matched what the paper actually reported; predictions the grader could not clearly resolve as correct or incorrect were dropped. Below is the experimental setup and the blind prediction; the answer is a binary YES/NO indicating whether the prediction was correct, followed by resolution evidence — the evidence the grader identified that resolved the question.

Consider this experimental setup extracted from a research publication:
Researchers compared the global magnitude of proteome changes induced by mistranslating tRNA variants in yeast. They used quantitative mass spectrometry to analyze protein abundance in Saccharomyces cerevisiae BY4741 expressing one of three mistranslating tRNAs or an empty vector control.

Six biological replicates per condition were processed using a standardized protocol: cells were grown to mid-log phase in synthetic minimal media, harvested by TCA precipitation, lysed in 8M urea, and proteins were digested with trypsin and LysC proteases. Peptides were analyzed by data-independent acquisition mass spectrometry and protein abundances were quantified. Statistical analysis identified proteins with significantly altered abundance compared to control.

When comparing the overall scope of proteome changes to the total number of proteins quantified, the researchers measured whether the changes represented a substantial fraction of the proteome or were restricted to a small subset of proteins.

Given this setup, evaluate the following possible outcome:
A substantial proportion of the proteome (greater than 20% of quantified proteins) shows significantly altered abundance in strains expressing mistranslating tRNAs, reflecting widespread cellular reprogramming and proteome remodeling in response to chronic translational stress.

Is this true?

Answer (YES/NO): NO